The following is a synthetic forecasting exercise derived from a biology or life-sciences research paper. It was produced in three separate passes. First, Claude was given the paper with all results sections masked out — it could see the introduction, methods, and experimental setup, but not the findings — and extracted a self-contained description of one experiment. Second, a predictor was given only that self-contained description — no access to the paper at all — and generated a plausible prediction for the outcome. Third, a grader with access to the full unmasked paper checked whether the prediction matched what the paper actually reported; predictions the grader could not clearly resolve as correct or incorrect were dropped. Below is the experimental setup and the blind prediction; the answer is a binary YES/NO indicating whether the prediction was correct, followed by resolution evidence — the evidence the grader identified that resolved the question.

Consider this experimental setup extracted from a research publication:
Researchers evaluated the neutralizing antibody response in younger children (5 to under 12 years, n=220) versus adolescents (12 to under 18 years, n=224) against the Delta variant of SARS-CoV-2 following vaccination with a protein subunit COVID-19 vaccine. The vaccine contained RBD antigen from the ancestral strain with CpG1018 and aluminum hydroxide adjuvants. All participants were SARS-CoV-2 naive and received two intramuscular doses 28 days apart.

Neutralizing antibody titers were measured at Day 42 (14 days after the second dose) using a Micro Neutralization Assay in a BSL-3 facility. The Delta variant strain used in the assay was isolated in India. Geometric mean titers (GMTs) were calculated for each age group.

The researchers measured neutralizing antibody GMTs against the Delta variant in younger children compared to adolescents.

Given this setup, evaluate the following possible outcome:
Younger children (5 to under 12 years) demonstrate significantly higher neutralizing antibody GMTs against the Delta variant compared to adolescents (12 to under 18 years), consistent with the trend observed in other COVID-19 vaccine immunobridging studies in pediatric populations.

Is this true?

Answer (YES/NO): YES